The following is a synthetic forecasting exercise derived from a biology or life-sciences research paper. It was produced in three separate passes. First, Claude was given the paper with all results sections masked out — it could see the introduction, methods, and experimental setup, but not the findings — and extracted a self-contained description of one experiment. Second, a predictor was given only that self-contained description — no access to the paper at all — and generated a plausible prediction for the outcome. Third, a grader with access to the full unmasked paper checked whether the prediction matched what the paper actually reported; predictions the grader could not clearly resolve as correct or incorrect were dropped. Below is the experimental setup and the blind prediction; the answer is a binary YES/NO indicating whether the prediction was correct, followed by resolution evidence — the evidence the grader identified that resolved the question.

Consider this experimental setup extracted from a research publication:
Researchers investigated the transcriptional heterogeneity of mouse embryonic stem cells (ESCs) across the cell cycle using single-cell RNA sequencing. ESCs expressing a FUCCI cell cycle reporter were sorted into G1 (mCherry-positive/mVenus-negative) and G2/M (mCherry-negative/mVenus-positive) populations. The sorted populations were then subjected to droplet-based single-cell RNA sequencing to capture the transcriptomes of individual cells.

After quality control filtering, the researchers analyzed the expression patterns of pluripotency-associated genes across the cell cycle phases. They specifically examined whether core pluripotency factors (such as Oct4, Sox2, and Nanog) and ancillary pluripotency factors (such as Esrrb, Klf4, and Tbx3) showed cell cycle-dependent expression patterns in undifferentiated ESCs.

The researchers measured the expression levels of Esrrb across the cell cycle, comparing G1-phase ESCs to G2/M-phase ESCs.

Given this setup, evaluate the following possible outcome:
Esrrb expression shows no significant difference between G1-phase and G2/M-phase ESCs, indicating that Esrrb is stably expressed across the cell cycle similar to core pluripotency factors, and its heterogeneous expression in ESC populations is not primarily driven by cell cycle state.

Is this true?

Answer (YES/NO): NO